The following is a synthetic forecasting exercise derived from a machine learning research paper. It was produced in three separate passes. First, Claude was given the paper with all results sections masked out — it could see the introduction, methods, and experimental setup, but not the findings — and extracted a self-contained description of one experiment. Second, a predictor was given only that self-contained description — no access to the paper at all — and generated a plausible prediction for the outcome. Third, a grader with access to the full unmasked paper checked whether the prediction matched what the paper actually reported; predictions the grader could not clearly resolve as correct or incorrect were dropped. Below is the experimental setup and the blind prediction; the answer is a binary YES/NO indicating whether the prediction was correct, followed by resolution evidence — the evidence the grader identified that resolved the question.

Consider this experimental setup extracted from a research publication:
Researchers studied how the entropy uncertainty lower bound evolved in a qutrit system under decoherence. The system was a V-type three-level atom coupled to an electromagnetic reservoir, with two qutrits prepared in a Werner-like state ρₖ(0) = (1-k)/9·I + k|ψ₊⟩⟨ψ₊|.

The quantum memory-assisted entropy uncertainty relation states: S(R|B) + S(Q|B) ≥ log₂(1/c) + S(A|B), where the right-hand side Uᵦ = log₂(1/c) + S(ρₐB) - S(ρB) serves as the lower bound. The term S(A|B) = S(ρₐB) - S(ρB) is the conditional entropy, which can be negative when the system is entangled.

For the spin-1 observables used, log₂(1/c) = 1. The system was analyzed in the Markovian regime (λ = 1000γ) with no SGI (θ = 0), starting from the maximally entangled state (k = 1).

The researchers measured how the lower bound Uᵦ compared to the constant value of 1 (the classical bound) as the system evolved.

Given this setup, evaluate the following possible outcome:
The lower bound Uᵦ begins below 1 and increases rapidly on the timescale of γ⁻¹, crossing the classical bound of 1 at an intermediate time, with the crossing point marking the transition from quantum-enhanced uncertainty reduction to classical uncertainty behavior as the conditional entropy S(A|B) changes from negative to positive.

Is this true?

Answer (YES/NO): NO